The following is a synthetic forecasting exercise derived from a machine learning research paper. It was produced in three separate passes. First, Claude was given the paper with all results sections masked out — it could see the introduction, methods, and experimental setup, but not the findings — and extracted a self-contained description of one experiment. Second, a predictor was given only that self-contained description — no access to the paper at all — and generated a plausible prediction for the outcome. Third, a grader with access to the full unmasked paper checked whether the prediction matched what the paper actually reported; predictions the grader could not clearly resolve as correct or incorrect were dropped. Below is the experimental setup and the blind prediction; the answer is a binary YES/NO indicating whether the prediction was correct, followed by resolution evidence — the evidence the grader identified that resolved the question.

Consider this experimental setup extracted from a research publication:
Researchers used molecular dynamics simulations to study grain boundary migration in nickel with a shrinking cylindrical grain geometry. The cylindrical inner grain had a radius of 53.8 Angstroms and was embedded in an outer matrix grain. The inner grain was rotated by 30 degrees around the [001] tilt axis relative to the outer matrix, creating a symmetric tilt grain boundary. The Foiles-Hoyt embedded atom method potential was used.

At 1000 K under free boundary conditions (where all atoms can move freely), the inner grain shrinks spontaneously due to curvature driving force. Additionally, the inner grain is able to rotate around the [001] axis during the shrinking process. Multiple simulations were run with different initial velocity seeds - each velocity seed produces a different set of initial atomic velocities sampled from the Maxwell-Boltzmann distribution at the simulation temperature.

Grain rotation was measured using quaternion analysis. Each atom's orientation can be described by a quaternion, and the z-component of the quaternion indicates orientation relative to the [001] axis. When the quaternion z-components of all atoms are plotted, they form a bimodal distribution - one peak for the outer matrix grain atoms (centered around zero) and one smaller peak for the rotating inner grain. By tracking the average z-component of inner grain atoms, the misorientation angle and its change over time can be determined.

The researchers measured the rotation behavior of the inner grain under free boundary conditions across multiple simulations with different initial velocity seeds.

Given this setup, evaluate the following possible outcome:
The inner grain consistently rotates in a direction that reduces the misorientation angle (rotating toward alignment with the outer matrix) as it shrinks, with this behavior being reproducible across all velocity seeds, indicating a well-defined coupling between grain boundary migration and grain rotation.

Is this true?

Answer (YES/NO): NO